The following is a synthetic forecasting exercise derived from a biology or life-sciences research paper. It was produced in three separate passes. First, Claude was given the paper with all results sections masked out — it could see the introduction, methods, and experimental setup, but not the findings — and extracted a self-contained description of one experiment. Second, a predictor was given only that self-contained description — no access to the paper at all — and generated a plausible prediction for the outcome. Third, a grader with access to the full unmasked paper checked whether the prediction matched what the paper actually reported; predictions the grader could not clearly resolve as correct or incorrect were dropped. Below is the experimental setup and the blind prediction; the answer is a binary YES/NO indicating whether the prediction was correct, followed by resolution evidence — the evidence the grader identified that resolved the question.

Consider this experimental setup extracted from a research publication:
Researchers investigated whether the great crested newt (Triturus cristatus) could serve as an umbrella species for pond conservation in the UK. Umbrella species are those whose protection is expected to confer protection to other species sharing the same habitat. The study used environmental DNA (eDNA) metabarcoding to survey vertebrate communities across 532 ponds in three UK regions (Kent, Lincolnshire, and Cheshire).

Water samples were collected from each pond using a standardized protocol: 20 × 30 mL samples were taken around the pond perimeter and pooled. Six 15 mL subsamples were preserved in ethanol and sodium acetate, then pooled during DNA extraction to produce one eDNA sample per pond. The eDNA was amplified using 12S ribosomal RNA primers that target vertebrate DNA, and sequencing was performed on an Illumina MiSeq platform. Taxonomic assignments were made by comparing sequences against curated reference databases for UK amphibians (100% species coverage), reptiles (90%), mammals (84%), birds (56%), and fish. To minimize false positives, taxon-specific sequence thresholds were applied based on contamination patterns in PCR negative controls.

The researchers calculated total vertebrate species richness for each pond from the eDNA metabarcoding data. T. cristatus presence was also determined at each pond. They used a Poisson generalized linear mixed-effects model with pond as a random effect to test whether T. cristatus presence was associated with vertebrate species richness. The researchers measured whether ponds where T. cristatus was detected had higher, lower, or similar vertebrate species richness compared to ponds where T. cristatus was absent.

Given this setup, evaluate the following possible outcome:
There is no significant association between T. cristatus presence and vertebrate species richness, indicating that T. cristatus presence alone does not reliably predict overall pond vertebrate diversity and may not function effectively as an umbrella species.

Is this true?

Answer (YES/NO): NO